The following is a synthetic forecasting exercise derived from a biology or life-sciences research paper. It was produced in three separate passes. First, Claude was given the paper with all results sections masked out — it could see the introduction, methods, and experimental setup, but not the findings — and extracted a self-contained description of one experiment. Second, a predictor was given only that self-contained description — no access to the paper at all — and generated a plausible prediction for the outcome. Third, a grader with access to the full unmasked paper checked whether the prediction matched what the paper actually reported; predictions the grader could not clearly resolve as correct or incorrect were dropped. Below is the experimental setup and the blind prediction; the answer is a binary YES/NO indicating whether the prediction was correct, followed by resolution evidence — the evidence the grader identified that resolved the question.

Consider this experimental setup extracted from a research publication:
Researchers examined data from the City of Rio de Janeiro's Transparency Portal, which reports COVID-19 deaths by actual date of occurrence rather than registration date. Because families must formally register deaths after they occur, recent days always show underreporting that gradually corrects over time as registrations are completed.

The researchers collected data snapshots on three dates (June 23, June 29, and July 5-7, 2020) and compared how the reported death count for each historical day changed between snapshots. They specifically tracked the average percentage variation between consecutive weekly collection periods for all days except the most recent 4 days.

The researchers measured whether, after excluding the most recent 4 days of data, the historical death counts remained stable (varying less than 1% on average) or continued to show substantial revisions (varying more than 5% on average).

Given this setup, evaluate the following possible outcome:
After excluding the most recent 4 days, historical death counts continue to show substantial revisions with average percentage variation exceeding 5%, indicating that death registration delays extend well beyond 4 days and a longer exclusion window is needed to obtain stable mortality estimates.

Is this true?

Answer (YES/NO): NO